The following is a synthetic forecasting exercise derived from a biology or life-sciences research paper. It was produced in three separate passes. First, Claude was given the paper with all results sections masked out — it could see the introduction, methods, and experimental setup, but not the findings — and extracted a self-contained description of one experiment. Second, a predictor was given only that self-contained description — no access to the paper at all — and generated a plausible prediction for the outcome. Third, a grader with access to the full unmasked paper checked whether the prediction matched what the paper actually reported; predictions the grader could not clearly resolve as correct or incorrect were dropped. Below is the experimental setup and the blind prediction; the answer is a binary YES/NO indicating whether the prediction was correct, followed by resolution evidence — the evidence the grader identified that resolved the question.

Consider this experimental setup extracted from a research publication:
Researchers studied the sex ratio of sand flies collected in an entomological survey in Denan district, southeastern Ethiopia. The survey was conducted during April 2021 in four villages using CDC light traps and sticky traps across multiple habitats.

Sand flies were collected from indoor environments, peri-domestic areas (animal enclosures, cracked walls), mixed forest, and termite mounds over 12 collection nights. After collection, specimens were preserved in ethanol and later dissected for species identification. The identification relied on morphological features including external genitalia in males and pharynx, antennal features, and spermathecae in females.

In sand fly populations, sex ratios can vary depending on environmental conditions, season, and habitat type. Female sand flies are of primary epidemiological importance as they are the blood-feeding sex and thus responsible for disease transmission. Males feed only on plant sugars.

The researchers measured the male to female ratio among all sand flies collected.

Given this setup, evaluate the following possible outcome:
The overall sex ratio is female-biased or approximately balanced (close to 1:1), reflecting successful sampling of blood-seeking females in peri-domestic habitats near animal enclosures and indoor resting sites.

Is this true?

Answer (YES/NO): YES